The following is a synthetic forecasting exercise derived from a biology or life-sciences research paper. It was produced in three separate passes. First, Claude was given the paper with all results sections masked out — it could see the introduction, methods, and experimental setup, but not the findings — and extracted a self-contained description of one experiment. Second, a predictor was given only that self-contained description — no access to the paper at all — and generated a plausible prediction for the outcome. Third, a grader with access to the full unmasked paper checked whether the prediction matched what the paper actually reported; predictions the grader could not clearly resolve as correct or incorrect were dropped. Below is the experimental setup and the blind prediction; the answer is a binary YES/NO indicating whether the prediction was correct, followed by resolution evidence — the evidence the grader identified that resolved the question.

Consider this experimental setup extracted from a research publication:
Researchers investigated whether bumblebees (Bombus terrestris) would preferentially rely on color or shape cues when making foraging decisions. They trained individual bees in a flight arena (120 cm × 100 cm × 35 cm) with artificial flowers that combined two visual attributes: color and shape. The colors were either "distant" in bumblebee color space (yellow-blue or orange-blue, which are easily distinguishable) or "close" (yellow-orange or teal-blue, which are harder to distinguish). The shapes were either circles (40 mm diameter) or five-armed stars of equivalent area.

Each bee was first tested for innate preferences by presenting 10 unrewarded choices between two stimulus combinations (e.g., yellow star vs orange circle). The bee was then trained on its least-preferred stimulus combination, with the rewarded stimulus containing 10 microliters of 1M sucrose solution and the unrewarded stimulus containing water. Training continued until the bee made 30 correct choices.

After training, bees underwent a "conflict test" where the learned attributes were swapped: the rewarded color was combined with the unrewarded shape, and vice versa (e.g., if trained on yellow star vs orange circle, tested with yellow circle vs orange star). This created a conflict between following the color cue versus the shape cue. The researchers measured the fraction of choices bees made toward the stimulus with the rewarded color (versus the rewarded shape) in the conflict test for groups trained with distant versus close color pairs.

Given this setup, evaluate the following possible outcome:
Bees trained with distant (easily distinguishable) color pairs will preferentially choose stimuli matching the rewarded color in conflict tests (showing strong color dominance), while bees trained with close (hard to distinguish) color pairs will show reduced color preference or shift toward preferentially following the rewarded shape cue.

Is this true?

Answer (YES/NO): YES